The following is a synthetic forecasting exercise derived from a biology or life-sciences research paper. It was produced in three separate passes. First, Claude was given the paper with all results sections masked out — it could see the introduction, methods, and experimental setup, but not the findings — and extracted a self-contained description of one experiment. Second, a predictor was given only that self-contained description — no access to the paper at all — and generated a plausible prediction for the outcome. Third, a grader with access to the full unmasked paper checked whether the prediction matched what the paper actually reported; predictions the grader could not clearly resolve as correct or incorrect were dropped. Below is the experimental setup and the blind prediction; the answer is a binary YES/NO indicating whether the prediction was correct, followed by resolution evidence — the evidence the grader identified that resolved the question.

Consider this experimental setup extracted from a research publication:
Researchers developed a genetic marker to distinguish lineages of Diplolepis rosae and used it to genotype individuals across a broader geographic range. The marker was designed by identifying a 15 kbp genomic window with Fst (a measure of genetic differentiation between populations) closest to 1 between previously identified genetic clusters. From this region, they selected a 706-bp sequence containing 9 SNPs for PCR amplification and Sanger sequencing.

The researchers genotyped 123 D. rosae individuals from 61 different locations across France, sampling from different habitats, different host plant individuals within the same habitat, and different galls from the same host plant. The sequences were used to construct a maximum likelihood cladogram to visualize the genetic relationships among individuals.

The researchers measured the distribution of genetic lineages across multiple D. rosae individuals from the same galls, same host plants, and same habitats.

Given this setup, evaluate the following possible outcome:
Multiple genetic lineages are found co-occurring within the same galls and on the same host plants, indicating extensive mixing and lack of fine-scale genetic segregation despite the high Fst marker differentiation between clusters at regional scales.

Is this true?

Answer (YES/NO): NO